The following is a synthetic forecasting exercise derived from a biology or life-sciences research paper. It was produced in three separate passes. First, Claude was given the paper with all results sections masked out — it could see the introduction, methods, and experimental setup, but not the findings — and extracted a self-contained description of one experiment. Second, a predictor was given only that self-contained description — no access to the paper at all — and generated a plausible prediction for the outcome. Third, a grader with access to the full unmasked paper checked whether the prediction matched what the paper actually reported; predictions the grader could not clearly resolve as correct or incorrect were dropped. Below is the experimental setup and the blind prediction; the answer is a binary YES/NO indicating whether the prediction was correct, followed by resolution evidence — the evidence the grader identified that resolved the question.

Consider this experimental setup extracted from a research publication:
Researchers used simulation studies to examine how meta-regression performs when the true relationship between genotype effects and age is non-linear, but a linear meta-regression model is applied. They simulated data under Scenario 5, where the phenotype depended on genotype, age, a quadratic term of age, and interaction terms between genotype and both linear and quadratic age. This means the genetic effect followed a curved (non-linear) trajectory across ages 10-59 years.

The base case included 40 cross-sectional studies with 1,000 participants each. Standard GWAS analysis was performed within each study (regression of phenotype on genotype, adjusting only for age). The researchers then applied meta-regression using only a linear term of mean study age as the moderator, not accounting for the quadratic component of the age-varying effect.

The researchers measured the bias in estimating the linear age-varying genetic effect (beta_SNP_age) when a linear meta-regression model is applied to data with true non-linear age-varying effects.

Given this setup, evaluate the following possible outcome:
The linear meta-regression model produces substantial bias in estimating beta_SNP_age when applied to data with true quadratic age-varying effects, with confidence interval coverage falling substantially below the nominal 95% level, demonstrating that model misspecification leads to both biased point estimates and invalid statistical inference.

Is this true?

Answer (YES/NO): NO